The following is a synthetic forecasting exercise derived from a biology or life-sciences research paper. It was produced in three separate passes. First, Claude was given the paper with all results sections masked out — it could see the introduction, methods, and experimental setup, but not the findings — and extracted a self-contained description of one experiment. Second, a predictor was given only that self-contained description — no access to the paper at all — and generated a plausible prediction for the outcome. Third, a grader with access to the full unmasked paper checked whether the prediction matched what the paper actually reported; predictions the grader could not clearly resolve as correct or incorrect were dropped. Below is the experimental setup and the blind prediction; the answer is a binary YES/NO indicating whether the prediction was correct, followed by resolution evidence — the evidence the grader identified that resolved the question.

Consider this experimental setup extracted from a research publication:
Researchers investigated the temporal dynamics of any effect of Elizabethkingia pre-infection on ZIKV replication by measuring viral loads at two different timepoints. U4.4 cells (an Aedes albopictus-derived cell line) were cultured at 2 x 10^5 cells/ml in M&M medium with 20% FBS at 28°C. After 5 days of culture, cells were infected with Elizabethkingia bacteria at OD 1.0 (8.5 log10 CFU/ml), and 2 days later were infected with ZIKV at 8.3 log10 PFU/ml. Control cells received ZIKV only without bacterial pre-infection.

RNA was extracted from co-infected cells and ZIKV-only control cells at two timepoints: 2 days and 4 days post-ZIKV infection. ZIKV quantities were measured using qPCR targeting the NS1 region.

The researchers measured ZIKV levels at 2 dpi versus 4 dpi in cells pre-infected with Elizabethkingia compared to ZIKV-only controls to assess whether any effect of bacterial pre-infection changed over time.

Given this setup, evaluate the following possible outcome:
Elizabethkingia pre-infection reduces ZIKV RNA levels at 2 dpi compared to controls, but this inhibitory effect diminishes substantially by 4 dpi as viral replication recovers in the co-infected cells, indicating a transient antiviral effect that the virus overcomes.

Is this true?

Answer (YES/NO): NO